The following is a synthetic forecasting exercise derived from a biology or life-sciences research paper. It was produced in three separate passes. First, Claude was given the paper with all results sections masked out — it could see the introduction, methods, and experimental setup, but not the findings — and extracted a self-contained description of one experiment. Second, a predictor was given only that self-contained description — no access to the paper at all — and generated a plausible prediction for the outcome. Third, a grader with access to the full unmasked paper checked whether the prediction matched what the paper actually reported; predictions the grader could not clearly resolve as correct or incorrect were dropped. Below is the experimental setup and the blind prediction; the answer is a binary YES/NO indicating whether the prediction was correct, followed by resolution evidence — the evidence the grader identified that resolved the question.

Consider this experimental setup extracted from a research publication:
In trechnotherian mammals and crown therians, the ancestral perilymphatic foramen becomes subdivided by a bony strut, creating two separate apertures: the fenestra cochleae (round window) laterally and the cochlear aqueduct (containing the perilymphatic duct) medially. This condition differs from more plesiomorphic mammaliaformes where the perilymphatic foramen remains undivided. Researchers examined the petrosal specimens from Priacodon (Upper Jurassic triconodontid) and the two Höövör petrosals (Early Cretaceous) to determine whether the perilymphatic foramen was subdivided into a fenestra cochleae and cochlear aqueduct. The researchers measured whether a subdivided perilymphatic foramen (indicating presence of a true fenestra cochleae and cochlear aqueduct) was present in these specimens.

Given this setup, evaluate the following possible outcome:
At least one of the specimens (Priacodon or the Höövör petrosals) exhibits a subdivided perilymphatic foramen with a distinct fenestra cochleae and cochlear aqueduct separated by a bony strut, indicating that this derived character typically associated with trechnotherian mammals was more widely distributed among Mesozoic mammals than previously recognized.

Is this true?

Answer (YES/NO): YES